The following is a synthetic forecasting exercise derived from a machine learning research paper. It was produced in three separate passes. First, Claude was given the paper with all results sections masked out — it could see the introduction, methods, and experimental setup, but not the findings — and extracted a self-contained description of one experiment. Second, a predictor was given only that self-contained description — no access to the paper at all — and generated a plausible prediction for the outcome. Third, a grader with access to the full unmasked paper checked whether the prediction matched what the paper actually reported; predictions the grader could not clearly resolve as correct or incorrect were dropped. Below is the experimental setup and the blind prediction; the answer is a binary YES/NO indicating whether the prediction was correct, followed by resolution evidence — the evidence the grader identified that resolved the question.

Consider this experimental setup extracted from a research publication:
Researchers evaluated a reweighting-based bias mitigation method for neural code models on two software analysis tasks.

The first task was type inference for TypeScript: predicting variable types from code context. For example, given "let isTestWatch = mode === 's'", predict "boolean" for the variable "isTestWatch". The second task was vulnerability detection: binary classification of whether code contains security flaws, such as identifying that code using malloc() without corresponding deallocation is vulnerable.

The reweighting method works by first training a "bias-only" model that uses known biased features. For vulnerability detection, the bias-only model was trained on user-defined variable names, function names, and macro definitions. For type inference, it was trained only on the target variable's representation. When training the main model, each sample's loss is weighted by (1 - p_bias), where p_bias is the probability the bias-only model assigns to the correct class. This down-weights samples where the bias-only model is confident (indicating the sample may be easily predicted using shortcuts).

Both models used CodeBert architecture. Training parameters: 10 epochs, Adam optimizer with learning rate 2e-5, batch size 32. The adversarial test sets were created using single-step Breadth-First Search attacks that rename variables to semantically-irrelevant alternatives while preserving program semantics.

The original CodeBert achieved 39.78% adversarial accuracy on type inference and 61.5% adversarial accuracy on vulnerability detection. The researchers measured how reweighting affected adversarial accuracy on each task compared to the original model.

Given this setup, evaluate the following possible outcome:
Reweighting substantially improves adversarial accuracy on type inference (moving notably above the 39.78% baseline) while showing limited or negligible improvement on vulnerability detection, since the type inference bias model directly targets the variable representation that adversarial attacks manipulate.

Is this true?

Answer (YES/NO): NO